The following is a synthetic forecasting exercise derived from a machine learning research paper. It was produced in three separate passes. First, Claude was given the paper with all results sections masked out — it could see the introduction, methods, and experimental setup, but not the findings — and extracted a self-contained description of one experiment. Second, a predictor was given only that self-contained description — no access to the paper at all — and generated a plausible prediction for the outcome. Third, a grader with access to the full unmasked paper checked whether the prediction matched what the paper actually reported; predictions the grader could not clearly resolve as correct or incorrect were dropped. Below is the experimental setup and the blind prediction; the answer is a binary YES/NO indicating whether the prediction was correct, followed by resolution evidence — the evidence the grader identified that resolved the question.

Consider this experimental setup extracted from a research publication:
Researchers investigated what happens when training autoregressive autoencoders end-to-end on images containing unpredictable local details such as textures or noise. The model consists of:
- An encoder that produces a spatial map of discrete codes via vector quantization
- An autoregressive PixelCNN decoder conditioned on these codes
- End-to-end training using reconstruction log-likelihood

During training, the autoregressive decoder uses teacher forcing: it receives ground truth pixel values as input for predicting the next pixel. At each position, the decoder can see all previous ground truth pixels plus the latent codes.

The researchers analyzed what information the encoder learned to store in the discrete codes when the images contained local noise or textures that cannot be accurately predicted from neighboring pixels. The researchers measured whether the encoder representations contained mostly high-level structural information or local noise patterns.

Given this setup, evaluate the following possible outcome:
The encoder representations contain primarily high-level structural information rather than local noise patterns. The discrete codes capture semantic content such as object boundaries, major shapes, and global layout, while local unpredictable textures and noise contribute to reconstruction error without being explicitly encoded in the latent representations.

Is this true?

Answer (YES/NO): NO